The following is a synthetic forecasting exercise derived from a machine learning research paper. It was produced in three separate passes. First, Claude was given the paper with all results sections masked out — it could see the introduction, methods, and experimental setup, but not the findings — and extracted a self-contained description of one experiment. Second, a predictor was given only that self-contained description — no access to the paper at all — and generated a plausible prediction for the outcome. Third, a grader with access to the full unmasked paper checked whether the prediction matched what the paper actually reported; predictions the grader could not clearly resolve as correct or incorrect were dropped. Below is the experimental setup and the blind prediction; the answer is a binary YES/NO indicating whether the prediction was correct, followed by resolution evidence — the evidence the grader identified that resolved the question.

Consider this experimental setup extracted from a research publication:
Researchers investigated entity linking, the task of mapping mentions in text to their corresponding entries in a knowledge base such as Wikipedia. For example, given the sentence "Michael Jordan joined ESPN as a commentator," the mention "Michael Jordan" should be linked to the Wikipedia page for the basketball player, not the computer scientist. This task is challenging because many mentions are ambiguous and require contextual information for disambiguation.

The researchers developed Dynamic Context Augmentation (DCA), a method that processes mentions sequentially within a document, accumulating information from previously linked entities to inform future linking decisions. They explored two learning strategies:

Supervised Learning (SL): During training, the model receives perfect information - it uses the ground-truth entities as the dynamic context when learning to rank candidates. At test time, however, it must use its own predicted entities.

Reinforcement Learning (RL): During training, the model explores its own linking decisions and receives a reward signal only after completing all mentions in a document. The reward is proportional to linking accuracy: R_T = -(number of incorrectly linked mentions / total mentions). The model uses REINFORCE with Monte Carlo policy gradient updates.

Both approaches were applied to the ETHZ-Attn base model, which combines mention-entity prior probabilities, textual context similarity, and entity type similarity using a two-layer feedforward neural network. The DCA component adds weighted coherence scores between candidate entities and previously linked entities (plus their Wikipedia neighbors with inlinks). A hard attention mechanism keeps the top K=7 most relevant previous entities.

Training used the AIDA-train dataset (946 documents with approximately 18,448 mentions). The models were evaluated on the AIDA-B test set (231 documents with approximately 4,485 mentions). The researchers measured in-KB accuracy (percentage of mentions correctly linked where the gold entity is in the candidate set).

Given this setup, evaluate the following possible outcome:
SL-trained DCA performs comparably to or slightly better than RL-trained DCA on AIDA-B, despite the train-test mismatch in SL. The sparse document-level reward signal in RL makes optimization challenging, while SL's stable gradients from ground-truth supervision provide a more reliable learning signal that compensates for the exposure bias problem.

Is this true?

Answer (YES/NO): YES